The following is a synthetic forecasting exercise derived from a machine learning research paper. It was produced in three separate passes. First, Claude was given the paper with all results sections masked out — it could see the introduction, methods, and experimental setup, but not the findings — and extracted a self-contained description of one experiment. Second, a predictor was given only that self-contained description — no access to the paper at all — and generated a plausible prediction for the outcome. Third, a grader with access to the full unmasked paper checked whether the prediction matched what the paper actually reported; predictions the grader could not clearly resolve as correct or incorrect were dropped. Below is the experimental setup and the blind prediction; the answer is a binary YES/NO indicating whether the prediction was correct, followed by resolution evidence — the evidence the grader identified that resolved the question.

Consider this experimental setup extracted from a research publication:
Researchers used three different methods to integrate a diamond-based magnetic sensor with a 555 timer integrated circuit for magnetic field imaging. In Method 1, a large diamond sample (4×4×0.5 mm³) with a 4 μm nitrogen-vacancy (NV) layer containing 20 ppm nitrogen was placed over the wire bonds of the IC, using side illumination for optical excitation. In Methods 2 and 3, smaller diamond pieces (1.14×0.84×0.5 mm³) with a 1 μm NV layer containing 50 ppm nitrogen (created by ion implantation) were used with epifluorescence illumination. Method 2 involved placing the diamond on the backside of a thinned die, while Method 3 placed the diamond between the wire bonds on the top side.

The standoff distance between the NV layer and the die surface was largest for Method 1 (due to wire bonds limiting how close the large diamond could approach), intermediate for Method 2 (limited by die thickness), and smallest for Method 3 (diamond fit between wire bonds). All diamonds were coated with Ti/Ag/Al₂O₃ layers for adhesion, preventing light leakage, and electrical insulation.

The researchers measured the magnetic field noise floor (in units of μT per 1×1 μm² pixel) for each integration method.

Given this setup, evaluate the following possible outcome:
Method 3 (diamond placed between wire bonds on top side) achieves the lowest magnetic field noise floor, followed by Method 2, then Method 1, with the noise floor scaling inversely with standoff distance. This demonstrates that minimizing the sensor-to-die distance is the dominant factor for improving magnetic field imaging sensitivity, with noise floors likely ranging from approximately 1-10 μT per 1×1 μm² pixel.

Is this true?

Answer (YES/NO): NO